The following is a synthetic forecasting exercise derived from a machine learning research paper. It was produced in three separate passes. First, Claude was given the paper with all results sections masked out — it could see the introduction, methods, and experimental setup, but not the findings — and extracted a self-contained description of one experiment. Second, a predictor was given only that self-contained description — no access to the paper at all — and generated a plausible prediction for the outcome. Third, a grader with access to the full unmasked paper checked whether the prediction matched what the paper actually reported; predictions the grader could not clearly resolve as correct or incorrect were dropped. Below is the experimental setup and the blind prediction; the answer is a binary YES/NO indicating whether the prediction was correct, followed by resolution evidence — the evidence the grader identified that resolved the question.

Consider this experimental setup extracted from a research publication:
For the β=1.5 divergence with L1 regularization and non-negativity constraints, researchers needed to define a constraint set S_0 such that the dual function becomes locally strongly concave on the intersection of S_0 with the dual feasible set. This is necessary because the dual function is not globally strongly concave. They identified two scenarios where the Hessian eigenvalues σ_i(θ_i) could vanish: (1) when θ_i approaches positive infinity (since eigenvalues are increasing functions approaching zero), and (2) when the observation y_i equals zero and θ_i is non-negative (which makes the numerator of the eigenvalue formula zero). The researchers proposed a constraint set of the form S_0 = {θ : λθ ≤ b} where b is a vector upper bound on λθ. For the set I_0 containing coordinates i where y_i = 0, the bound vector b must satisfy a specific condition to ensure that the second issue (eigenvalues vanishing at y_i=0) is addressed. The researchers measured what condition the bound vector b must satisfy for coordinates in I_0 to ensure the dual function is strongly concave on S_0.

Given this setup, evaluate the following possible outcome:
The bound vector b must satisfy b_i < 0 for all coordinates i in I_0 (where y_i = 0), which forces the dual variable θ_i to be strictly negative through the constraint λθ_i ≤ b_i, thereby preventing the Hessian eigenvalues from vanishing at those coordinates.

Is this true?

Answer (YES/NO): YES